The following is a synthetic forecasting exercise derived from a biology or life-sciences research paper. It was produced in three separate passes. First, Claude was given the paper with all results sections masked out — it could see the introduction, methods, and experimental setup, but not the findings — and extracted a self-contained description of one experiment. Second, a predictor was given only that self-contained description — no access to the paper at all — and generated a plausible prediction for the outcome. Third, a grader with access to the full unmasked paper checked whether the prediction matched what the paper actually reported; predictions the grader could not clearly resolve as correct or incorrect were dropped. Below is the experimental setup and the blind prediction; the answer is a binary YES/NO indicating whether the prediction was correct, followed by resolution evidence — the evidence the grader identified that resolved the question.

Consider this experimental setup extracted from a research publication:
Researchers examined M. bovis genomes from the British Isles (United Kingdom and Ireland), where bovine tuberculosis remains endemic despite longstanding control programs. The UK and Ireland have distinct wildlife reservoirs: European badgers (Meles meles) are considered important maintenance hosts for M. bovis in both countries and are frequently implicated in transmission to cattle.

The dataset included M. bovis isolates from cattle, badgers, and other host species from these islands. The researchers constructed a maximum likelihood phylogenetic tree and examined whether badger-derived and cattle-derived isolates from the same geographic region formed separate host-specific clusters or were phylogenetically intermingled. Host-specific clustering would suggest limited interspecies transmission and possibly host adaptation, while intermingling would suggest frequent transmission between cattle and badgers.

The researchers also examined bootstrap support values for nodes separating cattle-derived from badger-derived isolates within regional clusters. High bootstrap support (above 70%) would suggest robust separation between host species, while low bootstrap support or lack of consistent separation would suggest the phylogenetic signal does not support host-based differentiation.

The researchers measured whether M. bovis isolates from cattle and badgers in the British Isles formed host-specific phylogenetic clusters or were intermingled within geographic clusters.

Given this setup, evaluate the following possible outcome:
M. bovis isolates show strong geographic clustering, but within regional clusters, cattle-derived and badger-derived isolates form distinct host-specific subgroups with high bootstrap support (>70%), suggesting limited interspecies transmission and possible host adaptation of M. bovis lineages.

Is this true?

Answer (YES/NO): NO